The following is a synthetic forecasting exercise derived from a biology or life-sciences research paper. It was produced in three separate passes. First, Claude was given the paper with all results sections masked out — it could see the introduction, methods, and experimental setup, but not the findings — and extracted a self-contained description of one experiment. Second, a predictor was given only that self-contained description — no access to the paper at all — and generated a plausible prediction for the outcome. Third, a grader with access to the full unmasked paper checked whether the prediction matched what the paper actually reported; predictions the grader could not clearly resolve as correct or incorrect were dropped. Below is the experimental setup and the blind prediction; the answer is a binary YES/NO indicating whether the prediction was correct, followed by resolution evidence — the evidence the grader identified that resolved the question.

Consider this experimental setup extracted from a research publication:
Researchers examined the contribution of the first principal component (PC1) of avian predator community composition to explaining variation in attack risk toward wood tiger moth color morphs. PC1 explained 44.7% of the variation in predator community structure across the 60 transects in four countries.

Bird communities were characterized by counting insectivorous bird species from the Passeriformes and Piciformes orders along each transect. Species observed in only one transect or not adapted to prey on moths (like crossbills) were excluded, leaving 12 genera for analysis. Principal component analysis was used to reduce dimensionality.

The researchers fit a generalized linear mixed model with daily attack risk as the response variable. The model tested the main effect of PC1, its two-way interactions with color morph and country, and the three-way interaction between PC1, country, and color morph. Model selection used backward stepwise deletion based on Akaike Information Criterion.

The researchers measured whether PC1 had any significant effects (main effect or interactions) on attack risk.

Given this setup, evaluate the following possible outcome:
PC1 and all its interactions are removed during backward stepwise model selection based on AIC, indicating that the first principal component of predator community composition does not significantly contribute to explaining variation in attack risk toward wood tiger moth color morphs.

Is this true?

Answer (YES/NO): NO